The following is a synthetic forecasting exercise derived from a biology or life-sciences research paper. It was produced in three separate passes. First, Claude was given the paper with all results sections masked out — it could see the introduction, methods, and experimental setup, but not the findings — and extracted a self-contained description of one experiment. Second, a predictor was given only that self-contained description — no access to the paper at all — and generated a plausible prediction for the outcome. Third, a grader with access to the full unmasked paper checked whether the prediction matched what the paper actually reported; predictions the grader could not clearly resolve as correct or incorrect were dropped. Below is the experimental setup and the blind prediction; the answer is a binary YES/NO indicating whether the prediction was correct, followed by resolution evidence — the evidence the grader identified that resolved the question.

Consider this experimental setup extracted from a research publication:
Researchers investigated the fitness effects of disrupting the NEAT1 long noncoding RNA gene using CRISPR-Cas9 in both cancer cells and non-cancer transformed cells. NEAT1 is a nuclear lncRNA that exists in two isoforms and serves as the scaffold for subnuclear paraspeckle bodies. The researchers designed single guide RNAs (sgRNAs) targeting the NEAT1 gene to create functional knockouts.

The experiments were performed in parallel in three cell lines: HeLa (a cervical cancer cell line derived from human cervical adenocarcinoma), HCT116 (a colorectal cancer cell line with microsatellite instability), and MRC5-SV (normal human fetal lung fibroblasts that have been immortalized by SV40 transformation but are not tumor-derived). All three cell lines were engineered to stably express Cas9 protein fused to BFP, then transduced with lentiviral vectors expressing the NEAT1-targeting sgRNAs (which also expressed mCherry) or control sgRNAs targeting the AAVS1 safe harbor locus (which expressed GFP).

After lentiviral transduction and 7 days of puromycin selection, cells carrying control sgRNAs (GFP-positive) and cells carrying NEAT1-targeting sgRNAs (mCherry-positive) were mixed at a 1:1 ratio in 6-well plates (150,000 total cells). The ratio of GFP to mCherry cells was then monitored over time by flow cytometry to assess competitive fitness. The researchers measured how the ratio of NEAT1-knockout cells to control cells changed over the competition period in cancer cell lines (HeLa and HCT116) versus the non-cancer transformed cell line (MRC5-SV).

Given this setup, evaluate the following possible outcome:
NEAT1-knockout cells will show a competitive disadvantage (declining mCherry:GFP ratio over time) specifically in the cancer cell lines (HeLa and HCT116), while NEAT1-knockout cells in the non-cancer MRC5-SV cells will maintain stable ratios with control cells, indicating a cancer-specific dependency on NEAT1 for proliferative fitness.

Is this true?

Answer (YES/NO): NO